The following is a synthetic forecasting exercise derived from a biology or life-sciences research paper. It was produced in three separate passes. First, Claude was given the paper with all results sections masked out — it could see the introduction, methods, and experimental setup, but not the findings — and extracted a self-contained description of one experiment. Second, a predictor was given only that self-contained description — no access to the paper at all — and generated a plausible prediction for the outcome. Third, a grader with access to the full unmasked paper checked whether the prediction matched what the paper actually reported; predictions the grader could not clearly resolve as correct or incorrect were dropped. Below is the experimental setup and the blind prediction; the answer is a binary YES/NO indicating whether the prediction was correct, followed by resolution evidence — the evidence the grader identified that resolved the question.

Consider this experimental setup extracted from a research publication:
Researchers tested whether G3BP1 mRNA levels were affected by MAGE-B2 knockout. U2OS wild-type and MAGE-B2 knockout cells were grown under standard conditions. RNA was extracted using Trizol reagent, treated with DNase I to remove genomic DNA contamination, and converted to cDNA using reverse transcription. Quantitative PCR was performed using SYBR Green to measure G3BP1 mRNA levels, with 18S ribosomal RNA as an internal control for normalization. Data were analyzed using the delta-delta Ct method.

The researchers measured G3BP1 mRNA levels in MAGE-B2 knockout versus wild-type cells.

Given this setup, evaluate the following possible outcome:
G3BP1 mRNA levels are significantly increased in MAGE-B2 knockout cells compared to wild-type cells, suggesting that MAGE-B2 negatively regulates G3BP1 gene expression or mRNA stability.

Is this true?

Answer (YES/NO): NO